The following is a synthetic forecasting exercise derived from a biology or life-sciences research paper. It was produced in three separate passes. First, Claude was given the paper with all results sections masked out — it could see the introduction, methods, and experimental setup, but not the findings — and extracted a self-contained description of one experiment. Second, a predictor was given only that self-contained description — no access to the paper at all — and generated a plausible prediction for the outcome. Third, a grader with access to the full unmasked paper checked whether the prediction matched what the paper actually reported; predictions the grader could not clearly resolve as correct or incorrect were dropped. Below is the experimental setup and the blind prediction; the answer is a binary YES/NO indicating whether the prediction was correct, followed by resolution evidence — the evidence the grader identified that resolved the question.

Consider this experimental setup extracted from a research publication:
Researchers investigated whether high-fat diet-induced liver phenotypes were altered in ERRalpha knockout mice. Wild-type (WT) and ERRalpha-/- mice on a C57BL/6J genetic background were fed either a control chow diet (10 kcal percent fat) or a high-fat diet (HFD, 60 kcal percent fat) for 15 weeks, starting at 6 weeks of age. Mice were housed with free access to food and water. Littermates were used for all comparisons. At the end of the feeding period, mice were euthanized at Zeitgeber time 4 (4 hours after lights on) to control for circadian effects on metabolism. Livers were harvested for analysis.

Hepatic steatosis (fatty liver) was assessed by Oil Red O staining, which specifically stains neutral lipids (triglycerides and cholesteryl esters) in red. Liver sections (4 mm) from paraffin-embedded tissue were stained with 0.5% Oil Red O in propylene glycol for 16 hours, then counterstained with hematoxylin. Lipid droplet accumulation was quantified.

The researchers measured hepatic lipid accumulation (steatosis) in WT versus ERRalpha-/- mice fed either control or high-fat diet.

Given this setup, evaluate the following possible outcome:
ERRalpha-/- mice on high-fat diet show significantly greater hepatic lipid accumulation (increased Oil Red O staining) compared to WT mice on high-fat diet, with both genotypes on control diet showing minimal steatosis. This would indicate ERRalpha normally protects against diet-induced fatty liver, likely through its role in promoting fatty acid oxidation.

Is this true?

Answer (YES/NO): NO